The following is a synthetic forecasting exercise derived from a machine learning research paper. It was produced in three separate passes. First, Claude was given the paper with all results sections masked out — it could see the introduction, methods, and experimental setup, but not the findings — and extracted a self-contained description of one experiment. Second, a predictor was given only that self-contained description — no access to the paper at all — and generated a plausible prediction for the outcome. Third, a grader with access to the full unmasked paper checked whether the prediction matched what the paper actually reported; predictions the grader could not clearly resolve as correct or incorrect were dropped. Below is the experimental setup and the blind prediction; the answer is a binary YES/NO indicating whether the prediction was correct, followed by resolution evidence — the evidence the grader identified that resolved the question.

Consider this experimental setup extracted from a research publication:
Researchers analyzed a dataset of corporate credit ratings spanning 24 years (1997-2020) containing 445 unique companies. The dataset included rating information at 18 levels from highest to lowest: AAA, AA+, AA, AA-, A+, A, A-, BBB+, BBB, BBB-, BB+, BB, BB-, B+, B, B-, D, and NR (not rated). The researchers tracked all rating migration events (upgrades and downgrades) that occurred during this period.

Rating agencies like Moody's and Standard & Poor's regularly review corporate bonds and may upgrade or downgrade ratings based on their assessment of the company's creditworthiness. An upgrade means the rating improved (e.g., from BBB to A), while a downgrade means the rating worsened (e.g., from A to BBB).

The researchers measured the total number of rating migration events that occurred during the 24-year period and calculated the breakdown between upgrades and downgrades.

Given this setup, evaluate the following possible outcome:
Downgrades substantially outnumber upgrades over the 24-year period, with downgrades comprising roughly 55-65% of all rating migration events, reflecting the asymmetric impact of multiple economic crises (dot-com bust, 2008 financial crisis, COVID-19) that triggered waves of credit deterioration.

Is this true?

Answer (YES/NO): YES